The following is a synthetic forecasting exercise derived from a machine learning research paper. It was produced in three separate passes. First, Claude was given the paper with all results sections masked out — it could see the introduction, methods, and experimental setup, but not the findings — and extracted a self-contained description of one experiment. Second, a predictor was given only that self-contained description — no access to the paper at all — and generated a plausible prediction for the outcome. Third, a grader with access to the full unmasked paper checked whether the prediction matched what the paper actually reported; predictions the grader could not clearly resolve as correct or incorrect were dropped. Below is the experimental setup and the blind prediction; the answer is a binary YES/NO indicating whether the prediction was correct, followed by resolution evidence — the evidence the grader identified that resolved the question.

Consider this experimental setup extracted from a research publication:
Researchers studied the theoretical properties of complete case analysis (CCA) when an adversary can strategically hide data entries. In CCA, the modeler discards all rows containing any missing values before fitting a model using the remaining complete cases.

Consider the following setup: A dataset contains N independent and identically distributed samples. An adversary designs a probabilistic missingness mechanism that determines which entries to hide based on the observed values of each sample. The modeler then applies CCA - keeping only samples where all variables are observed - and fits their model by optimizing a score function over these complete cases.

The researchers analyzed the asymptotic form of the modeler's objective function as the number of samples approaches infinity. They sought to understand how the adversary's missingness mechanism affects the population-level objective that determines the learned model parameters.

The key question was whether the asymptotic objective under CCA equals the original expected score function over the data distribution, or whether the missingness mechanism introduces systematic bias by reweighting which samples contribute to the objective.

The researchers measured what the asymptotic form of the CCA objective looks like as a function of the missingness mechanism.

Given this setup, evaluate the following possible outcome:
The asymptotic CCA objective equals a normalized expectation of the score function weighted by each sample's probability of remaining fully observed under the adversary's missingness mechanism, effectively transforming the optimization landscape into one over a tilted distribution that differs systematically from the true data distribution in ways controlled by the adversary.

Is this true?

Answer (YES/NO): YES